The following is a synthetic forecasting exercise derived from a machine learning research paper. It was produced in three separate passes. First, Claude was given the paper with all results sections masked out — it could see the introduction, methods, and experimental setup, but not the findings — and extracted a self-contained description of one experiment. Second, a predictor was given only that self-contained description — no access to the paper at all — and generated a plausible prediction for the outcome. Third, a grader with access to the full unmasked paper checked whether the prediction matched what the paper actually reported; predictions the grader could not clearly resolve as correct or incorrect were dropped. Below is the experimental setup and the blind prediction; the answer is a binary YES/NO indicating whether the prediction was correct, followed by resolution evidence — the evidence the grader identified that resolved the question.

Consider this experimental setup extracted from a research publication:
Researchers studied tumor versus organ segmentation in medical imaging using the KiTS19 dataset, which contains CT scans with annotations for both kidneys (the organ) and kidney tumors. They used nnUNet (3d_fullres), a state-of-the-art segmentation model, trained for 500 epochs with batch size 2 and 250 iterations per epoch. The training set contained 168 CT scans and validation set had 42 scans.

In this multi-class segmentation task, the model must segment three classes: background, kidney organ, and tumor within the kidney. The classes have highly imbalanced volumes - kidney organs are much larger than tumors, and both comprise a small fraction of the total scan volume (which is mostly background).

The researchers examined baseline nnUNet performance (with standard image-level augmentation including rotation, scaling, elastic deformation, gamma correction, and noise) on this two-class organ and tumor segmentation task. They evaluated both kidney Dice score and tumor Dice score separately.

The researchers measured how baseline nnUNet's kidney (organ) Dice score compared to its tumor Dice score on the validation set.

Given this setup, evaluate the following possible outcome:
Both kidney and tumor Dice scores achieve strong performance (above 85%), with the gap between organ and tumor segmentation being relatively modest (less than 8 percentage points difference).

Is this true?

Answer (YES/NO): NO